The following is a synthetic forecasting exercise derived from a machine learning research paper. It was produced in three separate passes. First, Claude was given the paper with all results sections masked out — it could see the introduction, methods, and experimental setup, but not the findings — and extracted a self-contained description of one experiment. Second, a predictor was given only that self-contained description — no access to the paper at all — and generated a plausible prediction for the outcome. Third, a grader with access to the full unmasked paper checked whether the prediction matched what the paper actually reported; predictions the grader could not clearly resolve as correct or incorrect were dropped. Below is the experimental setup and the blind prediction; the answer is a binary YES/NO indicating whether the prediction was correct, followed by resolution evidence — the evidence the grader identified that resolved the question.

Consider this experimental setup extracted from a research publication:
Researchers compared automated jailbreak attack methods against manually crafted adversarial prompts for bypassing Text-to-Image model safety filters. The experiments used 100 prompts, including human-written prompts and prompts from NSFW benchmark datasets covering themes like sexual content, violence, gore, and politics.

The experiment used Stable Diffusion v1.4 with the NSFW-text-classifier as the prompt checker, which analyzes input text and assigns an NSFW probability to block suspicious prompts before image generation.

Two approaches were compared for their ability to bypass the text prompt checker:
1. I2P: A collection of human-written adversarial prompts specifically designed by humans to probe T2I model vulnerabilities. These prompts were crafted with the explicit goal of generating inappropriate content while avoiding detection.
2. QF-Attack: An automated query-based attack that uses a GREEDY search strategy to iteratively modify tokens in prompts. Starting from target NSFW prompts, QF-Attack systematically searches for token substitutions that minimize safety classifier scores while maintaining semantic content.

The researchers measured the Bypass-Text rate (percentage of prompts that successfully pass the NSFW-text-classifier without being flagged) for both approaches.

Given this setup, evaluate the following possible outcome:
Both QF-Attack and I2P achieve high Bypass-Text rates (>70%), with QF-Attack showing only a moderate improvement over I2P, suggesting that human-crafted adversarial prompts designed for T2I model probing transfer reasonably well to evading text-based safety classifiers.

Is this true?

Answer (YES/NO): NO